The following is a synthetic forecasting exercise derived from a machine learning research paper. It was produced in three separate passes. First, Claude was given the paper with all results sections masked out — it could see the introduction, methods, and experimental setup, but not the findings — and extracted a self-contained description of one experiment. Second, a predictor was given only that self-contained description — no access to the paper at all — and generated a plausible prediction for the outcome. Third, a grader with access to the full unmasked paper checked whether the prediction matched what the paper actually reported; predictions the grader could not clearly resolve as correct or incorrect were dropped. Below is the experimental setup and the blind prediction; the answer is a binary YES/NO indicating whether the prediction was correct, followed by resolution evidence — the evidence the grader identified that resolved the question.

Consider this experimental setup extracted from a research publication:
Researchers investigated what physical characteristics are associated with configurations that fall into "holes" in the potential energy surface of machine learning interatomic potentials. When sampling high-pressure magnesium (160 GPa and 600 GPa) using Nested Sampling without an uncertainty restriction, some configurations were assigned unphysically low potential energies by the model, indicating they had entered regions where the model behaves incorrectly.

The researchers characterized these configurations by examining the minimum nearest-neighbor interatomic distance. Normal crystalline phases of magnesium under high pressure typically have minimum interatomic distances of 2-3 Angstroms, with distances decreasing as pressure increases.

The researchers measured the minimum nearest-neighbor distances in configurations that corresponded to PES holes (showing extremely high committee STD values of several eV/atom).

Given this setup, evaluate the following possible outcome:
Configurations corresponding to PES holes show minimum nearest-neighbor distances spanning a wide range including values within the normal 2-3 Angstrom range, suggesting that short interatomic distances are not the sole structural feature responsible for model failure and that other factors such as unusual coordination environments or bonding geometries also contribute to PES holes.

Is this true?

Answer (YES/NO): NO